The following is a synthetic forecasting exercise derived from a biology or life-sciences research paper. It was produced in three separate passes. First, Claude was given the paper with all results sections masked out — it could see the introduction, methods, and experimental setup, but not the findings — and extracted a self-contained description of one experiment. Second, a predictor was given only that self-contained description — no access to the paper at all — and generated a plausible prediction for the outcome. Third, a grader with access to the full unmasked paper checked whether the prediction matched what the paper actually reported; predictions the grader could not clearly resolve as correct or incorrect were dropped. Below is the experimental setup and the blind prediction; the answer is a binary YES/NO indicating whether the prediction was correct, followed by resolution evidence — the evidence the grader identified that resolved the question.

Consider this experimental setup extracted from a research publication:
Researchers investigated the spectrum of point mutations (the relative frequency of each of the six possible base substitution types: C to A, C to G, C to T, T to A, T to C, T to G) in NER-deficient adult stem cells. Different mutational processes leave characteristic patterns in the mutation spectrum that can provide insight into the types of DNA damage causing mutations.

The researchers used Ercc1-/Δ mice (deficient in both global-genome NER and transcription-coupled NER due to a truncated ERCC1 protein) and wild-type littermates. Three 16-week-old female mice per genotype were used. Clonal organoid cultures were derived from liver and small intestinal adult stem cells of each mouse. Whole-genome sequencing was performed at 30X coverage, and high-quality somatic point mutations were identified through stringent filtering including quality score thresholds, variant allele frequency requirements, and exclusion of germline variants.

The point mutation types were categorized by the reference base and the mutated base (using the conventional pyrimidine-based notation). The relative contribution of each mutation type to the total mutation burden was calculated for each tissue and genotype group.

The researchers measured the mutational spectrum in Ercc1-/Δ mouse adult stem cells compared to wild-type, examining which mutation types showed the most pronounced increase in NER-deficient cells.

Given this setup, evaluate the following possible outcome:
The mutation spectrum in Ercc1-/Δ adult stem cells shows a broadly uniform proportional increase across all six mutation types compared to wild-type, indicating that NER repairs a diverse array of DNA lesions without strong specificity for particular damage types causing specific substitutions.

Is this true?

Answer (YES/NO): NO